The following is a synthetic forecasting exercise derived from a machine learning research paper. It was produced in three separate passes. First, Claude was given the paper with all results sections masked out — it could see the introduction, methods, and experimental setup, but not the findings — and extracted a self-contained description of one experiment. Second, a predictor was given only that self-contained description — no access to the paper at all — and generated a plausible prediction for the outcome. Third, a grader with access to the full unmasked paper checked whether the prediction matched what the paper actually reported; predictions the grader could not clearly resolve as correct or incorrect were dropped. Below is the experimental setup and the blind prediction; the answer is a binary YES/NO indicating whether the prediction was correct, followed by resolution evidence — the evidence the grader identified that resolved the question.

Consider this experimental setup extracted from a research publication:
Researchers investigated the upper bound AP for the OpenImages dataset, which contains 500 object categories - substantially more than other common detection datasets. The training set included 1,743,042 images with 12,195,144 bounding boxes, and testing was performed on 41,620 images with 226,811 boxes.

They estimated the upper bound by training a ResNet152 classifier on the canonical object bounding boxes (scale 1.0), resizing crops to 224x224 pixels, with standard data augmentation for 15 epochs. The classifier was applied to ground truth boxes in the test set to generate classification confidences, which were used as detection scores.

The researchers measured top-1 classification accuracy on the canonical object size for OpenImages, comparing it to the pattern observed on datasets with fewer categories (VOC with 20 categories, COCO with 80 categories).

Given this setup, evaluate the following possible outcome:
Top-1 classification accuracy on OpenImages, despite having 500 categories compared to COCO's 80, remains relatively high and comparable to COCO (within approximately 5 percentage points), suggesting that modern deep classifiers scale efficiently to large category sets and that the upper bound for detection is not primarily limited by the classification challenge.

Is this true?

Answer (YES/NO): NO